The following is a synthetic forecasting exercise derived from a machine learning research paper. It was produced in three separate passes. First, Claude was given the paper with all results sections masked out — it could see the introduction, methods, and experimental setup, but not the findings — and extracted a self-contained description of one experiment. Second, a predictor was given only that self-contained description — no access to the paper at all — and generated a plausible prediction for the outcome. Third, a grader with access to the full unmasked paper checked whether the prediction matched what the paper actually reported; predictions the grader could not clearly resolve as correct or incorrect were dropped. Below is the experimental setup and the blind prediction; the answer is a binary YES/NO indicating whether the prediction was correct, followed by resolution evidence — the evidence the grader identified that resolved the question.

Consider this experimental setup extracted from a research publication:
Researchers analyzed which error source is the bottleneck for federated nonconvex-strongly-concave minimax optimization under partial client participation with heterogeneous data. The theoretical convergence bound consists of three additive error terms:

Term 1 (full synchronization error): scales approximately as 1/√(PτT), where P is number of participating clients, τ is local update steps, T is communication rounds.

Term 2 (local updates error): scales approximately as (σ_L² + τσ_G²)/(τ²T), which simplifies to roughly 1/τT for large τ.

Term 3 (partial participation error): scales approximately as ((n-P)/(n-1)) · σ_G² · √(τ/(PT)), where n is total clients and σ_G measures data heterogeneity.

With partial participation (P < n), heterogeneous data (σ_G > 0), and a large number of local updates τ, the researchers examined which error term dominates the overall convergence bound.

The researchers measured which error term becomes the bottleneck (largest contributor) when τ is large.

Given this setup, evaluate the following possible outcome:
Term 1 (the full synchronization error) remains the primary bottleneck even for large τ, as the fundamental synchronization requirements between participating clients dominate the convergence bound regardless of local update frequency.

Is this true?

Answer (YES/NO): NO